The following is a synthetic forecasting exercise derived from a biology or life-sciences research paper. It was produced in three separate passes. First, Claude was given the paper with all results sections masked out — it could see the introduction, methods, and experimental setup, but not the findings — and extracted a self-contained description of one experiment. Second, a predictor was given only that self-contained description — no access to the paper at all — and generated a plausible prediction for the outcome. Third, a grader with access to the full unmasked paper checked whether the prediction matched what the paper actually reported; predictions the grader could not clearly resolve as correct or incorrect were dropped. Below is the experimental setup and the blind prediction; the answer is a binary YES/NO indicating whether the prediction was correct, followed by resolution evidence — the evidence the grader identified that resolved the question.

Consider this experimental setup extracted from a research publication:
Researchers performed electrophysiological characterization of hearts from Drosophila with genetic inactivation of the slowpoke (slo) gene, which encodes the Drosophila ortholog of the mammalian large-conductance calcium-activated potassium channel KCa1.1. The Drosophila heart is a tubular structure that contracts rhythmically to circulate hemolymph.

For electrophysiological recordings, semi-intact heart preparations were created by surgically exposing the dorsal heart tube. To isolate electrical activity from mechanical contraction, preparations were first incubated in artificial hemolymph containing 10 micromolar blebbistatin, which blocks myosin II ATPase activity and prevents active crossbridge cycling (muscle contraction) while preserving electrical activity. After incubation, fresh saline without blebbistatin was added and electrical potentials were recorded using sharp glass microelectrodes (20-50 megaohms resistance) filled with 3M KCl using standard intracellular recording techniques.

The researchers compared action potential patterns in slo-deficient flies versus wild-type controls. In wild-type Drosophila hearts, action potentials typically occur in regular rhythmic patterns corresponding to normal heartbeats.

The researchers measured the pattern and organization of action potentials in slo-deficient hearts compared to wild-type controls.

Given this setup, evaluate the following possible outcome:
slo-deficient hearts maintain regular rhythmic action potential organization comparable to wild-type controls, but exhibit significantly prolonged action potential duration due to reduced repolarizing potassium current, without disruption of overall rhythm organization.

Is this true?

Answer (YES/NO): NO